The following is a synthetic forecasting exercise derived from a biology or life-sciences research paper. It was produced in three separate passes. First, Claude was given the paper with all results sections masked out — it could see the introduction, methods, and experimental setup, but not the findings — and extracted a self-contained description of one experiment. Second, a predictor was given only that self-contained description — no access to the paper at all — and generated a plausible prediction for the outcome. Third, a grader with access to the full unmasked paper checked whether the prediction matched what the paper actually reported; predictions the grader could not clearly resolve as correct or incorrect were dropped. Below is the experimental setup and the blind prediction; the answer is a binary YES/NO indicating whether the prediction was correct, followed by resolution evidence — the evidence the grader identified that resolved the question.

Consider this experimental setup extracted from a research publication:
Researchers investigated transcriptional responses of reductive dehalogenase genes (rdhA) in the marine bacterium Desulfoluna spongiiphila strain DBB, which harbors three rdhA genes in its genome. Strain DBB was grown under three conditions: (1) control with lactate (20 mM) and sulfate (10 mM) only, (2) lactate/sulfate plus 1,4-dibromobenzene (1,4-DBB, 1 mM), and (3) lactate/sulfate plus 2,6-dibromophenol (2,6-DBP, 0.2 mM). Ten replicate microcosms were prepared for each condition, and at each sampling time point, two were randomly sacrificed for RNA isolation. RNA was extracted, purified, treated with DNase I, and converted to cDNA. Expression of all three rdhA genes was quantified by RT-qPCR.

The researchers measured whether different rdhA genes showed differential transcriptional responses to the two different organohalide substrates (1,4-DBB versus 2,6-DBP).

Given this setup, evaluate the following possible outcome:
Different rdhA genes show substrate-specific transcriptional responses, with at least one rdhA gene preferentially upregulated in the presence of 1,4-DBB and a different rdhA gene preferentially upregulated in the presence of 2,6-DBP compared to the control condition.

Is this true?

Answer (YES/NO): YES